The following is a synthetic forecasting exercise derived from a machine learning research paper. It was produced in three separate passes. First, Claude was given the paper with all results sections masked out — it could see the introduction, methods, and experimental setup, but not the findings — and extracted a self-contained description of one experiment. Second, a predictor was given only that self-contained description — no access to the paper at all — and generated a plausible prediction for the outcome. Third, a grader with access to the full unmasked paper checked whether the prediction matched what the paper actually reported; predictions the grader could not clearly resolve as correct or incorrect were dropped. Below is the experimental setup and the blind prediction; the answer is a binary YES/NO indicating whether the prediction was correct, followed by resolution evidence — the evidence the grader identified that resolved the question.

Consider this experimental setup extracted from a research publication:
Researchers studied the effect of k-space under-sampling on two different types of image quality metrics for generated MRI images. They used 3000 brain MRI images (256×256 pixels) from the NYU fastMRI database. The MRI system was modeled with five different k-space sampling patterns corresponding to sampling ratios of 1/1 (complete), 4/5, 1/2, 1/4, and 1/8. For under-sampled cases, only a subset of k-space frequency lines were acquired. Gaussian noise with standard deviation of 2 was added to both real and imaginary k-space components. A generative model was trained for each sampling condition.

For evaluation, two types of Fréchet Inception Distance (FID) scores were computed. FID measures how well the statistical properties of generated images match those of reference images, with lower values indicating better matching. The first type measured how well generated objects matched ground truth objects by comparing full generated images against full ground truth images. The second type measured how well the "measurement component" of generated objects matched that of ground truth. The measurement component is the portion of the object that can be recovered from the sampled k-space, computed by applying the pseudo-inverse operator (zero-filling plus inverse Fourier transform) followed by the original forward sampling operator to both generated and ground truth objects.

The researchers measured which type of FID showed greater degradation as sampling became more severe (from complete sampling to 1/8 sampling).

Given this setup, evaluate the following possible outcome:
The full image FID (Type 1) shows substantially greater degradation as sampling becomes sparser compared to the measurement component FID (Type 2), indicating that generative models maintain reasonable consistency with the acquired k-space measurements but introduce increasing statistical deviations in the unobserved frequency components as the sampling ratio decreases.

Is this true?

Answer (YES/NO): YES